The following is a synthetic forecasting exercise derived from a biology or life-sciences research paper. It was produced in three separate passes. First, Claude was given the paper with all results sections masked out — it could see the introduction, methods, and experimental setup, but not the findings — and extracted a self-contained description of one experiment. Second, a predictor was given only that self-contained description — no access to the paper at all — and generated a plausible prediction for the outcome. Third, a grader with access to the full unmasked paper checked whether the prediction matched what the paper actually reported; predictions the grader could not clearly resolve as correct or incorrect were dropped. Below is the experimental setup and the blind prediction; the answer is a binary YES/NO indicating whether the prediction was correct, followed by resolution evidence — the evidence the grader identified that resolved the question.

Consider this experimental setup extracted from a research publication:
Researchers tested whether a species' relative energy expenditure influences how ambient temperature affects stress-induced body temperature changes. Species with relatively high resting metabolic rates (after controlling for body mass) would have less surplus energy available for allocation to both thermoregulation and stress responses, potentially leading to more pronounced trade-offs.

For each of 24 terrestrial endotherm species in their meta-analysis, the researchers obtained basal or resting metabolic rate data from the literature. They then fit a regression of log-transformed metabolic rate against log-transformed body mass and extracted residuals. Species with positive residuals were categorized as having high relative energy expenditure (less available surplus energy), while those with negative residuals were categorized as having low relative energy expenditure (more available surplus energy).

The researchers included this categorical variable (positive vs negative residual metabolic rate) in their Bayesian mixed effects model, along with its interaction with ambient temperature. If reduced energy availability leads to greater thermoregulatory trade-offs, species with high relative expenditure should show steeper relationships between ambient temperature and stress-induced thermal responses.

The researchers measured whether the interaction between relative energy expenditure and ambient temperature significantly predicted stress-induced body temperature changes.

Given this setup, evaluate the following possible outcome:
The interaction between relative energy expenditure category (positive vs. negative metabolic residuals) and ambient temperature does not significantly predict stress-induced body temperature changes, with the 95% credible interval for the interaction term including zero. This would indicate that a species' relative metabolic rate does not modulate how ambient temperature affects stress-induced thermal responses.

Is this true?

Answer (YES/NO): NO